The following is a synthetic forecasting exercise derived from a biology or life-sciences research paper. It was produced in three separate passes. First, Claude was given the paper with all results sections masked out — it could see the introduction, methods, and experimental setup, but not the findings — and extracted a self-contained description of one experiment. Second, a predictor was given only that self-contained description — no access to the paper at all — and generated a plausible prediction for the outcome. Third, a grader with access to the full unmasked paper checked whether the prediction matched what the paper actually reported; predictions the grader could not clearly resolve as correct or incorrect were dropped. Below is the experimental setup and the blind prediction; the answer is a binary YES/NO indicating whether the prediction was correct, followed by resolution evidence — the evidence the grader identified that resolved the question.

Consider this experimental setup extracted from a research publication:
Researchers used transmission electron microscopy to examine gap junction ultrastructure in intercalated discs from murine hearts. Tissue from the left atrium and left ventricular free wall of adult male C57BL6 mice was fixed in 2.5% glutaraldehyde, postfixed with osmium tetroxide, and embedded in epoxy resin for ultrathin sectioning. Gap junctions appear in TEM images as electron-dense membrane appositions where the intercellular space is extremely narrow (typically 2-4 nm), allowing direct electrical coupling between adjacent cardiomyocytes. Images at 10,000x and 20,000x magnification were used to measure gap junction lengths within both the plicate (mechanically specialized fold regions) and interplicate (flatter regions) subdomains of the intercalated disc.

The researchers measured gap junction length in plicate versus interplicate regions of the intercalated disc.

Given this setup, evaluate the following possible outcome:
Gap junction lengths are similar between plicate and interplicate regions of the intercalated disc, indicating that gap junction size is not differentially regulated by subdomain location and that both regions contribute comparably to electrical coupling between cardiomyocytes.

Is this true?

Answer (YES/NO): NO